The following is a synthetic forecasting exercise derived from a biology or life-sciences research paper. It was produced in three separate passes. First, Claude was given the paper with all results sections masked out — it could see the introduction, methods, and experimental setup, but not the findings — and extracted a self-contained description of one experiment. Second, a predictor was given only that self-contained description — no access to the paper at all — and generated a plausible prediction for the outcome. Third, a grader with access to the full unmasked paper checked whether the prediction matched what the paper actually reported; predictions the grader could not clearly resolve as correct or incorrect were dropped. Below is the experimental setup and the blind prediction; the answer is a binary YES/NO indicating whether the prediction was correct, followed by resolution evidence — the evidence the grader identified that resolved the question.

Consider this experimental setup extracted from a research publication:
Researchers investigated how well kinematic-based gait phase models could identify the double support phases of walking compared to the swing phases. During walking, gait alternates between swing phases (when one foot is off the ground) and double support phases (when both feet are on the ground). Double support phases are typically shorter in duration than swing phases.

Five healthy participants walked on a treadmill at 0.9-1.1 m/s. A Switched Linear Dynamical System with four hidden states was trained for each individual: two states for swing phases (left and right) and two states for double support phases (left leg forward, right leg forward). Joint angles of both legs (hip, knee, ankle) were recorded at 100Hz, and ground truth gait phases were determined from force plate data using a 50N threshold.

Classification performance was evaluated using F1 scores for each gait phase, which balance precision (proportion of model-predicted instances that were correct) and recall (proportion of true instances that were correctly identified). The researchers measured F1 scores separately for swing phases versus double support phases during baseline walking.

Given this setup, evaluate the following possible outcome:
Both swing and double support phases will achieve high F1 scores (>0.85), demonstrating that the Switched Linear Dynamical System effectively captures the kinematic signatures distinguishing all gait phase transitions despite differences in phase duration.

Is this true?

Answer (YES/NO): NO